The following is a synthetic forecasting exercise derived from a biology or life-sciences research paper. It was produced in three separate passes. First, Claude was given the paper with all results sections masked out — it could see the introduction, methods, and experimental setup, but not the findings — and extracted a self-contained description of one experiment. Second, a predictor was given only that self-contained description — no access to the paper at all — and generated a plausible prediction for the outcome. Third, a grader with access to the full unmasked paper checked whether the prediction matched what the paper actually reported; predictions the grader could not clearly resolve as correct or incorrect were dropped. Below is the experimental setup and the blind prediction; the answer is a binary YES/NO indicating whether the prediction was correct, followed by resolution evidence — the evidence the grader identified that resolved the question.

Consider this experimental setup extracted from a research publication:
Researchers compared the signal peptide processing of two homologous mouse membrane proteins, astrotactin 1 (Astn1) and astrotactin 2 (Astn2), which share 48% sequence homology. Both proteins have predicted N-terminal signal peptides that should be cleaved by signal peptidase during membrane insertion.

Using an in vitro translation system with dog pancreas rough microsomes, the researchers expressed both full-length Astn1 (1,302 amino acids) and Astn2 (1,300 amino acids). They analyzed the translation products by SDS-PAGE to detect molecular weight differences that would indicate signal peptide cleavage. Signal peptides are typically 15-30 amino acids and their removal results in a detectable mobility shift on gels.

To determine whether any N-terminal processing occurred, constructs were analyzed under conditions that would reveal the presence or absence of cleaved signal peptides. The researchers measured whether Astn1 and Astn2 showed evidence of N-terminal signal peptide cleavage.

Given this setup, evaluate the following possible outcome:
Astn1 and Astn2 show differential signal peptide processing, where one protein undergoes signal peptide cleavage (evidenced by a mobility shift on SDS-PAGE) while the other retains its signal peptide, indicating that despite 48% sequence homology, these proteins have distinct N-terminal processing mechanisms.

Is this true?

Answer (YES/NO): YES